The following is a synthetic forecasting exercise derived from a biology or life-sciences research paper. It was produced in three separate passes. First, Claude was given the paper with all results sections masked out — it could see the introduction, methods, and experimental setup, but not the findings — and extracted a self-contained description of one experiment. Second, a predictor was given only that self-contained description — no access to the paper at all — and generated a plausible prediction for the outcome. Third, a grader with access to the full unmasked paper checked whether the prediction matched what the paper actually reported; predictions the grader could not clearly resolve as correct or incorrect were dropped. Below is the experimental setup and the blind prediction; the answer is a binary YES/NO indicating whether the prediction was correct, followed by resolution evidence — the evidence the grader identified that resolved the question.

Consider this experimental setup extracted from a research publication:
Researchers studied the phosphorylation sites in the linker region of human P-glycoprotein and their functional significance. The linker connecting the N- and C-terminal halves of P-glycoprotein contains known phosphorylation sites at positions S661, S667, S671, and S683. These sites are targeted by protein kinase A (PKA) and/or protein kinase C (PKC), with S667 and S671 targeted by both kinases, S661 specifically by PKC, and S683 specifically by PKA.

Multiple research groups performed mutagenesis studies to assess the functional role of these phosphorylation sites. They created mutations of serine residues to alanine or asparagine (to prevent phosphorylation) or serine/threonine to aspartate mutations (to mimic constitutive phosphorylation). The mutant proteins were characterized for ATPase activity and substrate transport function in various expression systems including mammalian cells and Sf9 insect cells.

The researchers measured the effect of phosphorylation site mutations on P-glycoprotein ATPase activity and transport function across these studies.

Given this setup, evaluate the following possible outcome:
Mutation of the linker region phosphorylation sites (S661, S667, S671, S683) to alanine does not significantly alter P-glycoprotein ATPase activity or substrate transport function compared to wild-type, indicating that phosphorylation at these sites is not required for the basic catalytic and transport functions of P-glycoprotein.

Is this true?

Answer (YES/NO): YES